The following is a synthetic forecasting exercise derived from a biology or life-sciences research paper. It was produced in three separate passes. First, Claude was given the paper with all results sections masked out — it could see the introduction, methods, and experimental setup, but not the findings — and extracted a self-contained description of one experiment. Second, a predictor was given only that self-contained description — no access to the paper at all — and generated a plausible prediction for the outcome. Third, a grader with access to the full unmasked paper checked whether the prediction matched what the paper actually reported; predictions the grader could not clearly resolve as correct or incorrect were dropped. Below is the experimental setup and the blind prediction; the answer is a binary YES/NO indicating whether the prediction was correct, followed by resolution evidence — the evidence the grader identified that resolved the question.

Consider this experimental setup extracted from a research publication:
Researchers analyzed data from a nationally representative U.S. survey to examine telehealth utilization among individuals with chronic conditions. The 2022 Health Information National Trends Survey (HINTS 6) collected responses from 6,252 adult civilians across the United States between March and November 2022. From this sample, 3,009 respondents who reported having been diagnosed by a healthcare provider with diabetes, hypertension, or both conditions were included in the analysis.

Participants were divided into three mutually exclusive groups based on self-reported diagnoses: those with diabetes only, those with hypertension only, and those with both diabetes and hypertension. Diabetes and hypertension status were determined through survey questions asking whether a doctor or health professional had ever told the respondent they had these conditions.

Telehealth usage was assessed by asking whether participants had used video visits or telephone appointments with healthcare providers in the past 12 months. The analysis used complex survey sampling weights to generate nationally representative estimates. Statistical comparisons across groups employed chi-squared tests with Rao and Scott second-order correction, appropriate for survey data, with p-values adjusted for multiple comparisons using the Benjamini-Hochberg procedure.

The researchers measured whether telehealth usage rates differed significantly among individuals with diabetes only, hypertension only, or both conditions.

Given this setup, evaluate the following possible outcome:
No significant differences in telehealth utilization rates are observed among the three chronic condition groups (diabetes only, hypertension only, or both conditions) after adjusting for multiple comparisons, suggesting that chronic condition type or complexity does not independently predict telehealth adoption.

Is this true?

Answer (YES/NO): NO